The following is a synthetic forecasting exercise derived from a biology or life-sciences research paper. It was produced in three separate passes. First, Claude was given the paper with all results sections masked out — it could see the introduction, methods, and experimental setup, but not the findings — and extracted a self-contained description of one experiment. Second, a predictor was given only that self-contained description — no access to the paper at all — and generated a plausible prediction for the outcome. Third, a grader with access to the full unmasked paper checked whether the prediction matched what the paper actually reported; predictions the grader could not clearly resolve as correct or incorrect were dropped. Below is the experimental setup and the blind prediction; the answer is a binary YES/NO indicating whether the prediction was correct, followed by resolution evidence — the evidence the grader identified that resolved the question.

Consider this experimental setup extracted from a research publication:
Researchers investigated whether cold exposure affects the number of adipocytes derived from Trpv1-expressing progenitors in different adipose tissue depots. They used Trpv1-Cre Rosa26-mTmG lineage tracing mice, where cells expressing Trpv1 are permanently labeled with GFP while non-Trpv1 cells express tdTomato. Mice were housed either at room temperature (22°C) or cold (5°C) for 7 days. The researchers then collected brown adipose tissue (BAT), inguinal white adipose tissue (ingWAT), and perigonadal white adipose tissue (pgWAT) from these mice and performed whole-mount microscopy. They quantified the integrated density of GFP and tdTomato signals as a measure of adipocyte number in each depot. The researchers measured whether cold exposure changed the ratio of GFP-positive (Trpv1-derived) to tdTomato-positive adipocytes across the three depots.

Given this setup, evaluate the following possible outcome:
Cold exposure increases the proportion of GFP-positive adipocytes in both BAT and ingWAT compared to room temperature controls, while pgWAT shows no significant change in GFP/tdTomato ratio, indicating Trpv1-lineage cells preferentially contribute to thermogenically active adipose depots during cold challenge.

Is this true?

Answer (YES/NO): NO